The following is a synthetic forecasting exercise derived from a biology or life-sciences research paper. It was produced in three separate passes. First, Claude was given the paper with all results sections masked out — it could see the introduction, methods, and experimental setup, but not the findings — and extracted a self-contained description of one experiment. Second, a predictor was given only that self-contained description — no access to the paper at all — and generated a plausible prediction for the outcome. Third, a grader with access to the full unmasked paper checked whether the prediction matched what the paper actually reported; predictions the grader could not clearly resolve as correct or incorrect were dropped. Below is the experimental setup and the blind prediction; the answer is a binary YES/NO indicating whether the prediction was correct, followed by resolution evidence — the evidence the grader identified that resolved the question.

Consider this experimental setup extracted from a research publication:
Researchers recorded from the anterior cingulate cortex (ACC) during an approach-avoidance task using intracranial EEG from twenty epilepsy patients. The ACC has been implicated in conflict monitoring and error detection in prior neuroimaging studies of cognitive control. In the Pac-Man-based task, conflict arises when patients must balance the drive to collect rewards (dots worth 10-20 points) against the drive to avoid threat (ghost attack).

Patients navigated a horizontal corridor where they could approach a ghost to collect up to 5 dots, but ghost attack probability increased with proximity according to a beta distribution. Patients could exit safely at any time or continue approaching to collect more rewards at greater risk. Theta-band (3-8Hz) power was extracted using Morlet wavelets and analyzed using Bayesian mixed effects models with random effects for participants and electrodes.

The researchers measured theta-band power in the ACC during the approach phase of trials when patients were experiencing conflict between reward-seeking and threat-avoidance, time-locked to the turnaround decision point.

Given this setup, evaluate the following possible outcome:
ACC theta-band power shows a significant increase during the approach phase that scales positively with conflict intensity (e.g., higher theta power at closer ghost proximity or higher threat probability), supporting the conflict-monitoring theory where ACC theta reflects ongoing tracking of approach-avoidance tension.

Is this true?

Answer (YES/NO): NO